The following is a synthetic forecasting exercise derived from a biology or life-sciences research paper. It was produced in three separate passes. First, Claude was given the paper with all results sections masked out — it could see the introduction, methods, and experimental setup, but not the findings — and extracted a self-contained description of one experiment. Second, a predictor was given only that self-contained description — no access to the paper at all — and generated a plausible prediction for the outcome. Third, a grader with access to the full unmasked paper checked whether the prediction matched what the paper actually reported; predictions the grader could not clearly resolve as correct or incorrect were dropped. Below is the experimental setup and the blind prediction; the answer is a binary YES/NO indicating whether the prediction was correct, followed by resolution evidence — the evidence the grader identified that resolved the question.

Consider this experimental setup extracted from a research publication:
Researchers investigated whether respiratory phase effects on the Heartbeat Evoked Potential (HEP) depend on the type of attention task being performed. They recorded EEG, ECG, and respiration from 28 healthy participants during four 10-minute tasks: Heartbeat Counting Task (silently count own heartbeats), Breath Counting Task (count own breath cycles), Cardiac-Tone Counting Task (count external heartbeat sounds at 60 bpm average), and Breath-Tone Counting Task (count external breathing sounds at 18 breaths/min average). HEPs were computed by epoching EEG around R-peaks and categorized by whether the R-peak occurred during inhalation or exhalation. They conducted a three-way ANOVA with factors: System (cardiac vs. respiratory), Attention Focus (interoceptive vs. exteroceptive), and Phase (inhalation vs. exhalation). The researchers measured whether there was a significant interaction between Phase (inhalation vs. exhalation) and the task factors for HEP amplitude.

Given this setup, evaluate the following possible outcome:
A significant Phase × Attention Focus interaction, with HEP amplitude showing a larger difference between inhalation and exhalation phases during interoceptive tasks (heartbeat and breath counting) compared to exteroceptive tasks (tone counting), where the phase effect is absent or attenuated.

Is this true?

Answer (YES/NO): NO